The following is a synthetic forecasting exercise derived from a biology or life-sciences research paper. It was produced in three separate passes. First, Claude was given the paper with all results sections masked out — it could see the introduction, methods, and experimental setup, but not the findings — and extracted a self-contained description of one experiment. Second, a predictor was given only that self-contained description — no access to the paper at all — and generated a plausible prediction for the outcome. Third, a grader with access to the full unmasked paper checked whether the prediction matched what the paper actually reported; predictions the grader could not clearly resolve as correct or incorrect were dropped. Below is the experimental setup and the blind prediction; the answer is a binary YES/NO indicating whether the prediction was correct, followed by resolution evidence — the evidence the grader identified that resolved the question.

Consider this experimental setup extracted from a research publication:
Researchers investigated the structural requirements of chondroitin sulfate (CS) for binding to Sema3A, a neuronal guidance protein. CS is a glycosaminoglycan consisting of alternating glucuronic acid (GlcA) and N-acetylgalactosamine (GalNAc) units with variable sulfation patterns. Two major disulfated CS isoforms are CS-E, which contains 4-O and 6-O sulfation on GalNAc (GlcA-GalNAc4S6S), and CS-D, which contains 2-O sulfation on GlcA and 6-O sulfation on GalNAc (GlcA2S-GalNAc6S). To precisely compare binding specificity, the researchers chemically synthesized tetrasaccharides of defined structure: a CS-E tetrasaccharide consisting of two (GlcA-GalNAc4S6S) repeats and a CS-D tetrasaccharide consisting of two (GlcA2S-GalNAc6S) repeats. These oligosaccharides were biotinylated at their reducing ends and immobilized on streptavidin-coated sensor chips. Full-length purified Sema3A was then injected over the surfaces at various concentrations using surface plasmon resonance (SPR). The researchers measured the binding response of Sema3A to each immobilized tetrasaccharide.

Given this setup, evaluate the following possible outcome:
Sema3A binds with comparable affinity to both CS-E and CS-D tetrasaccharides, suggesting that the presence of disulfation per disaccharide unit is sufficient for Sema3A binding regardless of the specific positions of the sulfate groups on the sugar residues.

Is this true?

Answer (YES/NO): NO